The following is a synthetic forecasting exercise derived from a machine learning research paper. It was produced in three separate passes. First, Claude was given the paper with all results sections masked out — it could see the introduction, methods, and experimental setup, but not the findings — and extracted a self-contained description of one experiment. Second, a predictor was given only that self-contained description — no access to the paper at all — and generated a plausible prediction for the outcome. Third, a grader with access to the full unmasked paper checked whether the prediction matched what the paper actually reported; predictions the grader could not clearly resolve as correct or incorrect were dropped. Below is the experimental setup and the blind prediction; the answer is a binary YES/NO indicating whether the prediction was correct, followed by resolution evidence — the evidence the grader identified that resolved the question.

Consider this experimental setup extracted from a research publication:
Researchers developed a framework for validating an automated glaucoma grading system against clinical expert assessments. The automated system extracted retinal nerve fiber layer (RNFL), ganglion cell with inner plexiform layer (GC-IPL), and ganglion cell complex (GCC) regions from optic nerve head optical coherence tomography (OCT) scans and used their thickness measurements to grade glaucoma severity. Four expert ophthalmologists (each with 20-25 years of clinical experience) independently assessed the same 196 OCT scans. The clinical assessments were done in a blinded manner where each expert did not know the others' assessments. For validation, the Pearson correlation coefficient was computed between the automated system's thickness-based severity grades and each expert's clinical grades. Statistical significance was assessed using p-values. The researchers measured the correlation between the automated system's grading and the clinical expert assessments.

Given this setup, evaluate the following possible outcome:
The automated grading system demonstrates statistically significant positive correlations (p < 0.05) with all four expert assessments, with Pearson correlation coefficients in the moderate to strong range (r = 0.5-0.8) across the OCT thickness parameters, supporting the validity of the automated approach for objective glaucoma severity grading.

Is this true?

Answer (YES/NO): NO